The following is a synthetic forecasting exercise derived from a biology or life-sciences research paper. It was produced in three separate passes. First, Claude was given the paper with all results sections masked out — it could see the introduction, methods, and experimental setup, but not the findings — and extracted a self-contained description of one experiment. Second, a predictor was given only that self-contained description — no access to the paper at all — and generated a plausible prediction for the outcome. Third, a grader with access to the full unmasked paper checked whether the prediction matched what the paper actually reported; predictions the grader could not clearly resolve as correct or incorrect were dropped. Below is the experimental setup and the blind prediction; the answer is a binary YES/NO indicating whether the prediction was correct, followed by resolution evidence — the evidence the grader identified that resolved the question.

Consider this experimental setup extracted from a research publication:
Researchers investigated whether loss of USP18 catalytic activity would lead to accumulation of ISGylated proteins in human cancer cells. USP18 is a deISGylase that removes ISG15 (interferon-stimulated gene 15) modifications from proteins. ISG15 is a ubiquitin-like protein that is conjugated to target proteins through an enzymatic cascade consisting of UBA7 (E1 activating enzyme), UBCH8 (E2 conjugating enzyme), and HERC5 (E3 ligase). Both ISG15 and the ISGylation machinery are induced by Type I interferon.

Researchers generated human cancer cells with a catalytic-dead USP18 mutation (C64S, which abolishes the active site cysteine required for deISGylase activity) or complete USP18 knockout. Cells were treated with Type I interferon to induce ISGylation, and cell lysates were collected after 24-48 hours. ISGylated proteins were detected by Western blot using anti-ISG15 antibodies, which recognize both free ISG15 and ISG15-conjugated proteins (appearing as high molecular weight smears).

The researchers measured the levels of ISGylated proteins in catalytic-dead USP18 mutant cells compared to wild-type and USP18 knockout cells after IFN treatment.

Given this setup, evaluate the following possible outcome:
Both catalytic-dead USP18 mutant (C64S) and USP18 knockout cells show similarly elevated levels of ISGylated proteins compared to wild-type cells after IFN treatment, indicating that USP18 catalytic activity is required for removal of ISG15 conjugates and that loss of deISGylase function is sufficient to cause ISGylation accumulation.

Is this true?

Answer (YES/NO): NO